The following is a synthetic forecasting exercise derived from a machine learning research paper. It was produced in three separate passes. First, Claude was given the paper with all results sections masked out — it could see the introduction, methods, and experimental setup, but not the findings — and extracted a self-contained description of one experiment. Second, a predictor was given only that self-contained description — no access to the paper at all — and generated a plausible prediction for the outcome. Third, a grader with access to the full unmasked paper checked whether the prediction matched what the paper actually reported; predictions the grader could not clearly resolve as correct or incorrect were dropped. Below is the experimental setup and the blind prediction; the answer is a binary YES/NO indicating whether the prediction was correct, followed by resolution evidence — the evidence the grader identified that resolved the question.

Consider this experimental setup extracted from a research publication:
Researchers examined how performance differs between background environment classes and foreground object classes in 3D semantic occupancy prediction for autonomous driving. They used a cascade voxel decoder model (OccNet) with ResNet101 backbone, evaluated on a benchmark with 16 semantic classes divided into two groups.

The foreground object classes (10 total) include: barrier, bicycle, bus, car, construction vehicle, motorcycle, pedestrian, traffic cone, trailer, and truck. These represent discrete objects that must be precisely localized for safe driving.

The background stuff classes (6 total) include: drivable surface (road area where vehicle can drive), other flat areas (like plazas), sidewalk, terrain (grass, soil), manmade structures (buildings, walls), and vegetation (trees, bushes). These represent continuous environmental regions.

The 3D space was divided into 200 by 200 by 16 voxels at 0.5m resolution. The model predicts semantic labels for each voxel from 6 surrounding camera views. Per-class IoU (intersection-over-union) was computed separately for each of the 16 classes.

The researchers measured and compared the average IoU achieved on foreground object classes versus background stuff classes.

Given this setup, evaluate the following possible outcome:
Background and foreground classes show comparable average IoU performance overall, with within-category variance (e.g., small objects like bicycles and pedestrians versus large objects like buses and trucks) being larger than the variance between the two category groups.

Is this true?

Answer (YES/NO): NO